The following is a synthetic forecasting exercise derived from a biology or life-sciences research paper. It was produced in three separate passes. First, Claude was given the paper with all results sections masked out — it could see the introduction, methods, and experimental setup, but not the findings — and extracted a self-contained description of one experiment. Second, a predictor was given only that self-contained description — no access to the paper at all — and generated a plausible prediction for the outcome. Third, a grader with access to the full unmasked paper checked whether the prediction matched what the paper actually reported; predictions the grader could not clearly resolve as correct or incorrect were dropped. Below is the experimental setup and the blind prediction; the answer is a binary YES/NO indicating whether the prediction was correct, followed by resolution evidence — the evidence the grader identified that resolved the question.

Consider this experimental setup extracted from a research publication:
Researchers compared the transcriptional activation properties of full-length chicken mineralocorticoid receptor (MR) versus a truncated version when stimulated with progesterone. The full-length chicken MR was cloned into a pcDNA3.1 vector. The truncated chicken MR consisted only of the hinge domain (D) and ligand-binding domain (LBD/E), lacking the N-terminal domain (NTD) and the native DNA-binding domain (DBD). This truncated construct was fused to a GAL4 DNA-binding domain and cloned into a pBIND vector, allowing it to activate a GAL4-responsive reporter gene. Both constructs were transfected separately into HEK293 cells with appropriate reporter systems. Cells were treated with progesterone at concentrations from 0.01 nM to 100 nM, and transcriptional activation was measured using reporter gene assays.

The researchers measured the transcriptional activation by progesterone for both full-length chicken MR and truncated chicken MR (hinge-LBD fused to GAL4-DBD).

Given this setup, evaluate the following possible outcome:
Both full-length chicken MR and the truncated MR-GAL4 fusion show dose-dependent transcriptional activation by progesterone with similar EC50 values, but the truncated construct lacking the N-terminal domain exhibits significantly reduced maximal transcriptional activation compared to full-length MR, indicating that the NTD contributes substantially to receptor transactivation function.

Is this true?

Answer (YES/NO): NO